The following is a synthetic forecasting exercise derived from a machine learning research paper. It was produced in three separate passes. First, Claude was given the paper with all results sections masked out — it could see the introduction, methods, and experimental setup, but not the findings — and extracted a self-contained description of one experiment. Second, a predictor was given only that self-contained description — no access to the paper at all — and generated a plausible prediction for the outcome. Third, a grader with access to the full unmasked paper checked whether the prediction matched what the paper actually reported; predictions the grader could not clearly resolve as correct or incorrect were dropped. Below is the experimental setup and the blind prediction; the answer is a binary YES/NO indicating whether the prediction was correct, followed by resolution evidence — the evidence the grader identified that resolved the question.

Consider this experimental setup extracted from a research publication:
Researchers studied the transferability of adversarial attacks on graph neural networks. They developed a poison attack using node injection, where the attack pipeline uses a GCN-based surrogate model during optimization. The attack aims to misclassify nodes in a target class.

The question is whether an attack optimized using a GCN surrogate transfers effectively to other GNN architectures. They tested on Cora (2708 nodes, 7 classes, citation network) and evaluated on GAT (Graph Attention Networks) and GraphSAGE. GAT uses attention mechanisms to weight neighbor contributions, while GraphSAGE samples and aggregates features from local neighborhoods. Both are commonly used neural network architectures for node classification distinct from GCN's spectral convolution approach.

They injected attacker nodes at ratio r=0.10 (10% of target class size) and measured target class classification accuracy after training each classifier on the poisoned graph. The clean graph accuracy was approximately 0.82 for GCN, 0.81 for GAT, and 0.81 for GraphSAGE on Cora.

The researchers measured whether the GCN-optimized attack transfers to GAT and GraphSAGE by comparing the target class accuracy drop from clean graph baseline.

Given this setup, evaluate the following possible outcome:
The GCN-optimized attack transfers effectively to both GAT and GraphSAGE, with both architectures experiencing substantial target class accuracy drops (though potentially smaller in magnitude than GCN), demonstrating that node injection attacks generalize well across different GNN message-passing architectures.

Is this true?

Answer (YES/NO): YES